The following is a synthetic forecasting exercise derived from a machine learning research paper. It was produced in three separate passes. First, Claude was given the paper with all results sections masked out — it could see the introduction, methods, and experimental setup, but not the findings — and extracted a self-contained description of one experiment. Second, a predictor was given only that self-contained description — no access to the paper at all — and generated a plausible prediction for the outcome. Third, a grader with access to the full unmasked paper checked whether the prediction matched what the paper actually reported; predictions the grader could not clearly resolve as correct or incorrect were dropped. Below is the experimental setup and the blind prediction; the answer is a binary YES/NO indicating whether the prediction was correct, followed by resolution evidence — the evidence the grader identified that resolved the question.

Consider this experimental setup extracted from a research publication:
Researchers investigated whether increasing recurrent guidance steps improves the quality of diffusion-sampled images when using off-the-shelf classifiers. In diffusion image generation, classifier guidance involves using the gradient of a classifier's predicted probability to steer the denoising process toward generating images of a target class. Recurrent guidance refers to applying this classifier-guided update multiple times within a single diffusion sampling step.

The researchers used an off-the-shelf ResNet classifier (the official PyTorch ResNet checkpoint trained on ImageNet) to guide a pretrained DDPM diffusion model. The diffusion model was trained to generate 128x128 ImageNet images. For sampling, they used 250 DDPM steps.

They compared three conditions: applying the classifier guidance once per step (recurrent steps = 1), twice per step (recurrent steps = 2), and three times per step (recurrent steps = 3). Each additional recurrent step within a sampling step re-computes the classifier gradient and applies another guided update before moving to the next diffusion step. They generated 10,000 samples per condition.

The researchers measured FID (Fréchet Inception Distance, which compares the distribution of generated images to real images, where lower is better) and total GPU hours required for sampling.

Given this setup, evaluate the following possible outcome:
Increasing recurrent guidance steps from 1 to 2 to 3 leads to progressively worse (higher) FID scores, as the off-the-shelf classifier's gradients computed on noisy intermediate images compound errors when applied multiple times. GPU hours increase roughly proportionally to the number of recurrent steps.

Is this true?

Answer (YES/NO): NO